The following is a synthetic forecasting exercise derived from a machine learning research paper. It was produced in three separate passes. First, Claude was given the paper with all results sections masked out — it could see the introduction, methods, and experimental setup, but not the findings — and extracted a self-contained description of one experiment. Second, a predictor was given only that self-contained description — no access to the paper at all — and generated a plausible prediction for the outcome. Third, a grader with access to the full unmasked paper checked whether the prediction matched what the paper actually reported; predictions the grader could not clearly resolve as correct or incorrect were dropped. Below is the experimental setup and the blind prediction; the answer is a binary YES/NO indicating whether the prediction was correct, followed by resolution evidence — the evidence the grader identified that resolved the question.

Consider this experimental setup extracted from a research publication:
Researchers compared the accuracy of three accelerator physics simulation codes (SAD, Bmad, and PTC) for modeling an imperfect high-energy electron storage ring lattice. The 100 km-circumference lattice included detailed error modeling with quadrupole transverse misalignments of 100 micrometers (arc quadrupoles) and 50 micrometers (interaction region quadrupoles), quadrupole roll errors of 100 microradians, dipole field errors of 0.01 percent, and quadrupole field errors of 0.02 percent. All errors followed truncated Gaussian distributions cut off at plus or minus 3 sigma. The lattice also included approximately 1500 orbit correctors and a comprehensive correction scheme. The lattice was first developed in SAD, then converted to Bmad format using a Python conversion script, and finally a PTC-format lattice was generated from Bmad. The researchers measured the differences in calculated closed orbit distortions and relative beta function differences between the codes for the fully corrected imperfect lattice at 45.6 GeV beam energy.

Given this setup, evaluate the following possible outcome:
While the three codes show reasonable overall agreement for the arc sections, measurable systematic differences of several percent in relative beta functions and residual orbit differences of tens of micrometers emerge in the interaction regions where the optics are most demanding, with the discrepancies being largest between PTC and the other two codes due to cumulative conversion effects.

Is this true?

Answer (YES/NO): NO